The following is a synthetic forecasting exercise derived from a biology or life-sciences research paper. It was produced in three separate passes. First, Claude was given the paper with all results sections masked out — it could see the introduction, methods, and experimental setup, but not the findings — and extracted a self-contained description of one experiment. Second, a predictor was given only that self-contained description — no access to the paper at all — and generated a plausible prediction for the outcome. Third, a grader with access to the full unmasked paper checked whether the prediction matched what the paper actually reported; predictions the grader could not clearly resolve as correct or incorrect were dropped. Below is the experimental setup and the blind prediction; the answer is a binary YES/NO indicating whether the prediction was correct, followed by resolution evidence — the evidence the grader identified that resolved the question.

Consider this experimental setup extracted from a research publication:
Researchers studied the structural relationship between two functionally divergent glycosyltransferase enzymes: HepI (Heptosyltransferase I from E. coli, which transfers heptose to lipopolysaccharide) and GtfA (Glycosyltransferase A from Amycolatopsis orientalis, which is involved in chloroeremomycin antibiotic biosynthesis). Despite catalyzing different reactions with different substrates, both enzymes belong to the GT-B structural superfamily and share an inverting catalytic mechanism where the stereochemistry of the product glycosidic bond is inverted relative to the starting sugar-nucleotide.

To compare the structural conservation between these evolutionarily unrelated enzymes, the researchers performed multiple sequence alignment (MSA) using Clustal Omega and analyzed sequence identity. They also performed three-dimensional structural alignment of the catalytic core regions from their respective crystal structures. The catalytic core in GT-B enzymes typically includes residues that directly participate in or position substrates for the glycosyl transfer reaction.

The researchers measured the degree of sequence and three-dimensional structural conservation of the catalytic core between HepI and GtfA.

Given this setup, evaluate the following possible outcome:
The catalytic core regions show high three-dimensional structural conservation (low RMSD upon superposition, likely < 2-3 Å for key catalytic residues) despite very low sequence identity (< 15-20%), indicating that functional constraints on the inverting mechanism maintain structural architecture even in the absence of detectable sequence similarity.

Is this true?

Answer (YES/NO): NO